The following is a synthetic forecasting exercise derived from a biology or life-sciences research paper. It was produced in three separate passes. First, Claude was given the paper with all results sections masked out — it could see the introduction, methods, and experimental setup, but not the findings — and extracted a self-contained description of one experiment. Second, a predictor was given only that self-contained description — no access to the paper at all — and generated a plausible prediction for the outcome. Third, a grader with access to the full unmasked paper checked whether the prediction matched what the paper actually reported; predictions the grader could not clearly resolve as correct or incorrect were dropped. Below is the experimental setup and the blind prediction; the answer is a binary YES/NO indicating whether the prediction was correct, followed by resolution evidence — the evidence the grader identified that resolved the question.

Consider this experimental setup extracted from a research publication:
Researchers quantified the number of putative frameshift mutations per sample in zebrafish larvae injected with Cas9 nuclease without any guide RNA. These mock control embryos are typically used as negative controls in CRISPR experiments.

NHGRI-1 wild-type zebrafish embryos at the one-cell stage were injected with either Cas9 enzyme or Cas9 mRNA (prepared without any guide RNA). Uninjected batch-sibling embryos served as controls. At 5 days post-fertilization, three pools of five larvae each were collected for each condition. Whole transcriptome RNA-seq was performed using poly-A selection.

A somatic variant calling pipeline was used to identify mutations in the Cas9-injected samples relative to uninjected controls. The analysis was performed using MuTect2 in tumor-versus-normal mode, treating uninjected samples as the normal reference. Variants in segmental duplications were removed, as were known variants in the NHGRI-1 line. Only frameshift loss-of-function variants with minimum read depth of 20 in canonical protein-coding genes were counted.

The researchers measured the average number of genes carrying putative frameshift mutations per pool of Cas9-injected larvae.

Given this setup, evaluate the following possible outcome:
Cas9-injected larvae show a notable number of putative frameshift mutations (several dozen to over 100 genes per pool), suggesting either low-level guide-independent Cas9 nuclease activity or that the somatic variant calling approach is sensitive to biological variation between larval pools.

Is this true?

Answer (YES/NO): YES